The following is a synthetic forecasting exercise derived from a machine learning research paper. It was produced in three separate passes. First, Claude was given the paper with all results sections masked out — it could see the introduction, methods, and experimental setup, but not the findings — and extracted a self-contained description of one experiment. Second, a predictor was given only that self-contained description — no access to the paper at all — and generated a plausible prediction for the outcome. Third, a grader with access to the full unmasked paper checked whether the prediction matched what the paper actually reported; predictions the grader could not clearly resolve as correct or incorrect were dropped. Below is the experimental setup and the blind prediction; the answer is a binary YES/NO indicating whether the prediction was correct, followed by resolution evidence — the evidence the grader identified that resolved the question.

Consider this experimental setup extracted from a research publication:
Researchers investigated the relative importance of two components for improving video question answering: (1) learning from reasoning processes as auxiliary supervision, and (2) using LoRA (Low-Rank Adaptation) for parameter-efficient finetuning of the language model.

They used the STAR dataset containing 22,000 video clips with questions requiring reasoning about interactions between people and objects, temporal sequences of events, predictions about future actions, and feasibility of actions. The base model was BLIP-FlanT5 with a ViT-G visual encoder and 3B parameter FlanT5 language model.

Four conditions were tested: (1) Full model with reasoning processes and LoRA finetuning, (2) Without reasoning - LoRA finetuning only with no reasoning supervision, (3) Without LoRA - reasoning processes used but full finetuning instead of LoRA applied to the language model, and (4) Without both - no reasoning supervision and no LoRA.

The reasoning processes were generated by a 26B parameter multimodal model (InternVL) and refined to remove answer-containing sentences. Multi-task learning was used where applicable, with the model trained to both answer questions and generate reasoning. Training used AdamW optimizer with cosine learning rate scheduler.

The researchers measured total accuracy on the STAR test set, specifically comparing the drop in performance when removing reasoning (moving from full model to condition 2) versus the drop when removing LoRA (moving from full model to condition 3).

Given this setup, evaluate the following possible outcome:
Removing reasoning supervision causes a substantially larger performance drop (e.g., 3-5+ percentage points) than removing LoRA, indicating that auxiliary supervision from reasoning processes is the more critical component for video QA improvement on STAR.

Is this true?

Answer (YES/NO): NO